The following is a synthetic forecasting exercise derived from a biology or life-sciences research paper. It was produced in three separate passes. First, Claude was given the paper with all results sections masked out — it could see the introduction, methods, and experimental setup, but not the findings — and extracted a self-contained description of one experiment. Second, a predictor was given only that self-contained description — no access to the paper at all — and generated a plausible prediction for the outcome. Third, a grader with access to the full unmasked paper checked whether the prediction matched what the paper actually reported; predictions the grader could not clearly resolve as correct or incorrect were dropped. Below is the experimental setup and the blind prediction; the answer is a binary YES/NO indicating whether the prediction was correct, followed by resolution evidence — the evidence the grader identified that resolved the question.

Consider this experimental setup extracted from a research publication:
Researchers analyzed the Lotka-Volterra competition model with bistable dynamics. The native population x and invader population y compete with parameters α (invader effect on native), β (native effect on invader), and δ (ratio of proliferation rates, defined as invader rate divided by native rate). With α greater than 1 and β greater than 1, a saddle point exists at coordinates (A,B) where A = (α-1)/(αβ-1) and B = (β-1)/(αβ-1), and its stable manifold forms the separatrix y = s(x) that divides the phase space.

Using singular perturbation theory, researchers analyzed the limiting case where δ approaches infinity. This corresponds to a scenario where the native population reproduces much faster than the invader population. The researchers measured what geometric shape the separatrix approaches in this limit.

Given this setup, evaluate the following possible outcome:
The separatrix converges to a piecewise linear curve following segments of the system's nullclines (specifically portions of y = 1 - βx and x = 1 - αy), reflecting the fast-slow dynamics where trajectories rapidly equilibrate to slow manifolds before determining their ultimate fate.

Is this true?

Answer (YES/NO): NO